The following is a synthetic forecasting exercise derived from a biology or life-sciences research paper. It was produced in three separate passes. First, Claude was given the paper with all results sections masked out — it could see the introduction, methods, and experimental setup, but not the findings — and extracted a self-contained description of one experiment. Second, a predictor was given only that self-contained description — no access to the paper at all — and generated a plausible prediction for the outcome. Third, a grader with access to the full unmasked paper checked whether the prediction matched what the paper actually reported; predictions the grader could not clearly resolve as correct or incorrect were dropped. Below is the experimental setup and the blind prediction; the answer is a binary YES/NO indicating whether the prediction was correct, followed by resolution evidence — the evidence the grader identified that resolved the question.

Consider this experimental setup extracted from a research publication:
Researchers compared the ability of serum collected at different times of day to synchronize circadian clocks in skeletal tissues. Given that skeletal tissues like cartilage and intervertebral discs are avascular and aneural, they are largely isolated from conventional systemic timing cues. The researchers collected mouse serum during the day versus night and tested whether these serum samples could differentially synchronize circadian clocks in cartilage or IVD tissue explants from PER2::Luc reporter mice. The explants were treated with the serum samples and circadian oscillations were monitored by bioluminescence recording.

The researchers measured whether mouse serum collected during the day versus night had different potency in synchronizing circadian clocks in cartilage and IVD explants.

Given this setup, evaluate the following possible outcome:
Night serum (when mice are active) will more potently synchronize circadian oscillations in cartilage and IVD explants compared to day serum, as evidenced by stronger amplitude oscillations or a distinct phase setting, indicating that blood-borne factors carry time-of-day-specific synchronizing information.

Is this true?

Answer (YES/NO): NO